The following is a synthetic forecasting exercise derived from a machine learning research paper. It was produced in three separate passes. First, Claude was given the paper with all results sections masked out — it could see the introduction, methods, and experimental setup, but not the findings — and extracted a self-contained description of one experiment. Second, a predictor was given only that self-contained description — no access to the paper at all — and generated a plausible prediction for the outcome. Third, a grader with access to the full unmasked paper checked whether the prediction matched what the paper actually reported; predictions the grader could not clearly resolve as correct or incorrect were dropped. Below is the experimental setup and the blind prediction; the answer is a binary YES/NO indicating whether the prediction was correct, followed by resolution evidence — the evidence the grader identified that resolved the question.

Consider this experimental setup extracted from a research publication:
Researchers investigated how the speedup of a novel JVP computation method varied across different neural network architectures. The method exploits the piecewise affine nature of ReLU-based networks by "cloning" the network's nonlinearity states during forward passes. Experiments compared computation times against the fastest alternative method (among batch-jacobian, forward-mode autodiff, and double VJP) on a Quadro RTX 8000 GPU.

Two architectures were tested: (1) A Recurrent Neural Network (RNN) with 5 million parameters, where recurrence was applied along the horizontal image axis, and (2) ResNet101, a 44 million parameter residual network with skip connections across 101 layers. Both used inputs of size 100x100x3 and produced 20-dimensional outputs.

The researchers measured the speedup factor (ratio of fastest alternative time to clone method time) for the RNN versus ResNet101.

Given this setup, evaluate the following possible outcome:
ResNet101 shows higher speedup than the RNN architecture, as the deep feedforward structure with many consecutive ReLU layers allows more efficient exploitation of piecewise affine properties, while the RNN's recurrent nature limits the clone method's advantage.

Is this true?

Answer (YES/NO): NO